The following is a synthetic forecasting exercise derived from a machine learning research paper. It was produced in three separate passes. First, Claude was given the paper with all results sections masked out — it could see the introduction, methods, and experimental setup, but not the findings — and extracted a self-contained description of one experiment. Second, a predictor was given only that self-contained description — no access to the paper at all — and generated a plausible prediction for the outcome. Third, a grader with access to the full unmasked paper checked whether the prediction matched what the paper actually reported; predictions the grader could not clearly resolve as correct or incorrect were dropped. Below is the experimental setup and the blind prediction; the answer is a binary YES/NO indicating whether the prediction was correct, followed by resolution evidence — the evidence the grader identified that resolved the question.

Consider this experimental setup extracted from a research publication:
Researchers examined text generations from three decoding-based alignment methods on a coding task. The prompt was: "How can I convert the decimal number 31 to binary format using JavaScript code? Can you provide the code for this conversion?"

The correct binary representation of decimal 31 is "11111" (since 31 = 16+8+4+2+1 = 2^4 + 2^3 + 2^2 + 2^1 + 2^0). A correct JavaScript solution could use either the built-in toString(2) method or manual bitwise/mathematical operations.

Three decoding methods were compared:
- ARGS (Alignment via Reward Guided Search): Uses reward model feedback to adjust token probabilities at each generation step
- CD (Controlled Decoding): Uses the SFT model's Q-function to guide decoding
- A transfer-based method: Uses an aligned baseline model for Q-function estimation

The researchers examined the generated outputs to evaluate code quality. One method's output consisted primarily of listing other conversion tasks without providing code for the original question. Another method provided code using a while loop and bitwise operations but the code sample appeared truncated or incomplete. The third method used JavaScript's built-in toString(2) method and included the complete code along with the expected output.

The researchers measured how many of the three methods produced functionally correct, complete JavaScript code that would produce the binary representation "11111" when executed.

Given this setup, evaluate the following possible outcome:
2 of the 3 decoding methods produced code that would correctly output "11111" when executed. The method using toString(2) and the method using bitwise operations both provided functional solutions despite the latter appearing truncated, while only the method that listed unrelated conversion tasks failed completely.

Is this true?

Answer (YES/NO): NO